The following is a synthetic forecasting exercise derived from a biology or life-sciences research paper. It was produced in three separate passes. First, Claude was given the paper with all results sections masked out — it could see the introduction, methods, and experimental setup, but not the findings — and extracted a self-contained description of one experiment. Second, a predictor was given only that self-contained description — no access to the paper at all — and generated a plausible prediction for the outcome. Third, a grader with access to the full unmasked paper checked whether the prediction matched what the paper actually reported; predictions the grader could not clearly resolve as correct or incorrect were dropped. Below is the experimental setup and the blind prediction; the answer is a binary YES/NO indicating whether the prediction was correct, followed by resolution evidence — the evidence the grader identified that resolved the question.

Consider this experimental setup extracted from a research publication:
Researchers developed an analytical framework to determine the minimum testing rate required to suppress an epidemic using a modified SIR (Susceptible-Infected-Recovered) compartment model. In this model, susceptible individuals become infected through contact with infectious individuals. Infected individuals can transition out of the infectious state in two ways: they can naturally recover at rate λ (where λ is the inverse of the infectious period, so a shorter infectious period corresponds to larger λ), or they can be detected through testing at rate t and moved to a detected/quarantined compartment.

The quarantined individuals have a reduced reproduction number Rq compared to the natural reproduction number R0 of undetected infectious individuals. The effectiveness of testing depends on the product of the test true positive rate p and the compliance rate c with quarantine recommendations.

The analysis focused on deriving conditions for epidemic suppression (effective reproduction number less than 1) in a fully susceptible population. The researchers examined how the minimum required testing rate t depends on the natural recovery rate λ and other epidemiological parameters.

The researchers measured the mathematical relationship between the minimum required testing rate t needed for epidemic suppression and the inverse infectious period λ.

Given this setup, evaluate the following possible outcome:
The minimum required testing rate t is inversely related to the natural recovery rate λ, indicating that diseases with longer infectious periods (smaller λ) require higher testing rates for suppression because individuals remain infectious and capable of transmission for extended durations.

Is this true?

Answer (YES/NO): NO